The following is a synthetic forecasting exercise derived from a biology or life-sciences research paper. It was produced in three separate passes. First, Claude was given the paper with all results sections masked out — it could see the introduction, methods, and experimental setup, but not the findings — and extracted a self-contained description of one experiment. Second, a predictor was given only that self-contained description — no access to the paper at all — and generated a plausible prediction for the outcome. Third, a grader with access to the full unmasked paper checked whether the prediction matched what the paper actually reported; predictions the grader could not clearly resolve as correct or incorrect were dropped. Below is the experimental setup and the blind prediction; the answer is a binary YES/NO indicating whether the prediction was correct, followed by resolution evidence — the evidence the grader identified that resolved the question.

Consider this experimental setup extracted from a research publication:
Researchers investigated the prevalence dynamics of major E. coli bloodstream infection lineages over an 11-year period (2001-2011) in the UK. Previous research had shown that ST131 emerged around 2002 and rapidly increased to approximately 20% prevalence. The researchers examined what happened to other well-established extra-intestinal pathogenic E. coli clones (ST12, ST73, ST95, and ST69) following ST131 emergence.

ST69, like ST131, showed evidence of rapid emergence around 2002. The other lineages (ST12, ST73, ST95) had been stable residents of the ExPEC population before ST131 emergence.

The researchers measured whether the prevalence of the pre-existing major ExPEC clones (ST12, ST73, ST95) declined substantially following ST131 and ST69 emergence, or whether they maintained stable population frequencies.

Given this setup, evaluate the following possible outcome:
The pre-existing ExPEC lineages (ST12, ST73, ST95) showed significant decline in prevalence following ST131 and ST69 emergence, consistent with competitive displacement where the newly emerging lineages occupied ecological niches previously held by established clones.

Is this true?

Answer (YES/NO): NO